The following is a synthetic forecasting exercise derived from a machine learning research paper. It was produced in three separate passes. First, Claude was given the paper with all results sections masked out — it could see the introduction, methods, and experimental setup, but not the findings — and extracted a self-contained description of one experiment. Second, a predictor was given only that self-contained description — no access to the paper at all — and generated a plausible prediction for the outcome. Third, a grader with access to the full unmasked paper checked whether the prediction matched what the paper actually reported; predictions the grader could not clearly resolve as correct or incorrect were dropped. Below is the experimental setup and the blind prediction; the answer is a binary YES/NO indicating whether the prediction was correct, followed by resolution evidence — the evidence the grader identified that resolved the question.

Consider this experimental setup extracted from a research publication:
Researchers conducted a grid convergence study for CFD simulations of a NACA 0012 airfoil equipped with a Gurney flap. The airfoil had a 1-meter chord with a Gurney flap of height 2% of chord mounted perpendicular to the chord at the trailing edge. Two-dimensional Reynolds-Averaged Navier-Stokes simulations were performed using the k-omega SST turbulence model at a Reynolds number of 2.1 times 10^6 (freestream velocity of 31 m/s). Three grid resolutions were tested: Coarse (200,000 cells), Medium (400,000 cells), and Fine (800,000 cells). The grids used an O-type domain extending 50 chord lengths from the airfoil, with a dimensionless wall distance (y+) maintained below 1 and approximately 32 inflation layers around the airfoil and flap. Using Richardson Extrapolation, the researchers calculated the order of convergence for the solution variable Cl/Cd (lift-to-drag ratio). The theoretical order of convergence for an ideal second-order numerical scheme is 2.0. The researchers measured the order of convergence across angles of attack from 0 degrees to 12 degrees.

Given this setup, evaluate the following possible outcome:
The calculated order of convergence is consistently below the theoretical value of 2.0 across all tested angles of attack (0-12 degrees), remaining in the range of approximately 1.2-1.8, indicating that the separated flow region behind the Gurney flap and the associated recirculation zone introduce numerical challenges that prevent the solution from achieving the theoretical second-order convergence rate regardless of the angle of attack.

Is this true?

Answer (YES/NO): NO